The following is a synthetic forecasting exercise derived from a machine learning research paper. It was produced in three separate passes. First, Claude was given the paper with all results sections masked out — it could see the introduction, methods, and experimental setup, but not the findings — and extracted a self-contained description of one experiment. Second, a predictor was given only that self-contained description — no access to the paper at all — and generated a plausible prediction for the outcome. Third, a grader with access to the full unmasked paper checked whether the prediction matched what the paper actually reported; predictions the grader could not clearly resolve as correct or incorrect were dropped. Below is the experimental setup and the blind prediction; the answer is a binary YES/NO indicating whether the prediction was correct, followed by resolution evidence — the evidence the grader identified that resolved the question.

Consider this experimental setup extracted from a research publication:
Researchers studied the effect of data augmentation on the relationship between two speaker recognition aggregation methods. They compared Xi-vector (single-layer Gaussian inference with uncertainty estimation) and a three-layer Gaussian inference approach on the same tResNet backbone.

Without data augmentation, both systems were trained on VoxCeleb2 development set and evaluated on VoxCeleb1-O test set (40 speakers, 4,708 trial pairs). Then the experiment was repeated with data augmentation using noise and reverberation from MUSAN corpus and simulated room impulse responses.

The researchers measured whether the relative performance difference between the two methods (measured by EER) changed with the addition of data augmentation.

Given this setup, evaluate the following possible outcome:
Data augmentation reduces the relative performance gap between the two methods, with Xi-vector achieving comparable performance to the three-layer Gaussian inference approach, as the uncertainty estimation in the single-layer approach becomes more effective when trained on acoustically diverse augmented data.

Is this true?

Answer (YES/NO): NO